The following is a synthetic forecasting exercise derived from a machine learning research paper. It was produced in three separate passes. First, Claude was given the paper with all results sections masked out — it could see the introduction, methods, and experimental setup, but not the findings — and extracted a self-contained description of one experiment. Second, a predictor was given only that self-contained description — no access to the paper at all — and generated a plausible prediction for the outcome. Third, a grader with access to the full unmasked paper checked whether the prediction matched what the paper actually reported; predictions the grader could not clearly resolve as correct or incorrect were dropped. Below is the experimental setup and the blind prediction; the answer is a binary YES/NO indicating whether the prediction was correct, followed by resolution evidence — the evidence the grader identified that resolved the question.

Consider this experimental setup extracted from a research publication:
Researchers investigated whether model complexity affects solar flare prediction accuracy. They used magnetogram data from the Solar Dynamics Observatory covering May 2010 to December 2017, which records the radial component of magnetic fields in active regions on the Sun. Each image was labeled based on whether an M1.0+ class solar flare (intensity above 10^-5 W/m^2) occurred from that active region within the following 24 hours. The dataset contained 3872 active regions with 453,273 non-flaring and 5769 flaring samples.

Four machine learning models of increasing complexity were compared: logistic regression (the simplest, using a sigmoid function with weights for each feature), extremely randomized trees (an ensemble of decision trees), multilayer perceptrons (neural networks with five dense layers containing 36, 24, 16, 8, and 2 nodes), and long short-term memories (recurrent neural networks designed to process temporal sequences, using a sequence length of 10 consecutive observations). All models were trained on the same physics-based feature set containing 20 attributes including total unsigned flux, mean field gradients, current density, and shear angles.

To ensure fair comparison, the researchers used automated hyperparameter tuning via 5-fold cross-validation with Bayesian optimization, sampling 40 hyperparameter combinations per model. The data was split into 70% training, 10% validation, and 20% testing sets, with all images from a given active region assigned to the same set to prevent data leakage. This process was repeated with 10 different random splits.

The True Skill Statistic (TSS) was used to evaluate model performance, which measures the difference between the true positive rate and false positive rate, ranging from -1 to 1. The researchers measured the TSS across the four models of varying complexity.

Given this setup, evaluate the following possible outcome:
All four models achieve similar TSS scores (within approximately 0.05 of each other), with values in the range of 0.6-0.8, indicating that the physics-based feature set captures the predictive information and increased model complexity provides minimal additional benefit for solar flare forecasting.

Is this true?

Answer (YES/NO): YES